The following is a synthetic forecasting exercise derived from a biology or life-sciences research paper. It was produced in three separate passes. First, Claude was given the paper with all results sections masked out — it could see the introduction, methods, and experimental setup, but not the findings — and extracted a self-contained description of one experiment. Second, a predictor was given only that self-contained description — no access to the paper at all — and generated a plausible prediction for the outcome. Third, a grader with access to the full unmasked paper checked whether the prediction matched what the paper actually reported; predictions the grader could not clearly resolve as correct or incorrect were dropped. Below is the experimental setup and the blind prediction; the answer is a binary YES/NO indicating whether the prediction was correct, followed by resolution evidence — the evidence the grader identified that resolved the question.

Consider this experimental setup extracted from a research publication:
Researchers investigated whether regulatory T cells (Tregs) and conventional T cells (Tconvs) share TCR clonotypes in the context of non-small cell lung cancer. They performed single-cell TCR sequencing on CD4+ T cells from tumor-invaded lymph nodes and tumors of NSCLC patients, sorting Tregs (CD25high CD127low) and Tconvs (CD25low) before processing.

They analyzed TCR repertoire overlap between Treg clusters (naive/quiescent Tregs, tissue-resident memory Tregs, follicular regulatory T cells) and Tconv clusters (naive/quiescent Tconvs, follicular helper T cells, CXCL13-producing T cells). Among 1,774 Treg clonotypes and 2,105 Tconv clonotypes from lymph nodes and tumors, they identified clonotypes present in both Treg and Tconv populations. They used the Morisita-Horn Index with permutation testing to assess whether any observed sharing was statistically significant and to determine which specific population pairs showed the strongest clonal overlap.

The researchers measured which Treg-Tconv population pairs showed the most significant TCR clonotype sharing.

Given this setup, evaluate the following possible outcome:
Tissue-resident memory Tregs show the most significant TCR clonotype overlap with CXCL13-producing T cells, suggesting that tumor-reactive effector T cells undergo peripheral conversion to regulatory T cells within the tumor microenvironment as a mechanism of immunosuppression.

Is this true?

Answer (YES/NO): NO